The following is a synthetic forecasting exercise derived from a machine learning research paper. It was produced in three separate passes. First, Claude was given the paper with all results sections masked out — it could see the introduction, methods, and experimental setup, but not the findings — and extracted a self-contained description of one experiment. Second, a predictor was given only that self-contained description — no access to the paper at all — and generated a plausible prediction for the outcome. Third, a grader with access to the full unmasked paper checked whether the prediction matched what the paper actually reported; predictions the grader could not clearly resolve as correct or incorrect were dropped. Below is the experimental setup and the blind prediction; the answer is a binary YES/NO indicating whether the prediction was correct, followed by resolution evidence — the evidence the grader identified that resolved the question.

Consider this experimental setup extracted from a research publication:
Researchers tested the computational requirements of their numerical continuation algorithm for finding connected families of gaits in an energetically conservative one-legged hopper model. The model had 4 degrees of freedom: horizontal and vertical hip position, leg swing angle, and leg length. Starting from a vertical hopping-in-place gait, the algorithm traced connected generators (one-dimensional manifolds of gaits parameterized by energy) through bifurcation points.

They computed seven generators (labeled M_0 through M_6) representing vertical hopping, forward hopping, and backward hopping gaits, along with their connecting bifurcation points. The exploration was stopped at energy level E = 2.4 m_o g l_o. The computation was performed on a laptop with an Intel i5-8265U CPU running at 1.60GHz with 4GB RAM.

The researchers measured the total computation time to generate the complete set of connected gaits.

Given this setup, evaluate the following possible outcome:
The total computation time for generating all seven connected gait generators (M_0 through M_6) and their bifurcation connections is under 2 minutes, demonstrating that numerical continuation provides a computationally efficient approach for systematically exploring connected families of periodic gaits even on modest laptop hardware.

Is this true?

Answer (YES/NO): YES